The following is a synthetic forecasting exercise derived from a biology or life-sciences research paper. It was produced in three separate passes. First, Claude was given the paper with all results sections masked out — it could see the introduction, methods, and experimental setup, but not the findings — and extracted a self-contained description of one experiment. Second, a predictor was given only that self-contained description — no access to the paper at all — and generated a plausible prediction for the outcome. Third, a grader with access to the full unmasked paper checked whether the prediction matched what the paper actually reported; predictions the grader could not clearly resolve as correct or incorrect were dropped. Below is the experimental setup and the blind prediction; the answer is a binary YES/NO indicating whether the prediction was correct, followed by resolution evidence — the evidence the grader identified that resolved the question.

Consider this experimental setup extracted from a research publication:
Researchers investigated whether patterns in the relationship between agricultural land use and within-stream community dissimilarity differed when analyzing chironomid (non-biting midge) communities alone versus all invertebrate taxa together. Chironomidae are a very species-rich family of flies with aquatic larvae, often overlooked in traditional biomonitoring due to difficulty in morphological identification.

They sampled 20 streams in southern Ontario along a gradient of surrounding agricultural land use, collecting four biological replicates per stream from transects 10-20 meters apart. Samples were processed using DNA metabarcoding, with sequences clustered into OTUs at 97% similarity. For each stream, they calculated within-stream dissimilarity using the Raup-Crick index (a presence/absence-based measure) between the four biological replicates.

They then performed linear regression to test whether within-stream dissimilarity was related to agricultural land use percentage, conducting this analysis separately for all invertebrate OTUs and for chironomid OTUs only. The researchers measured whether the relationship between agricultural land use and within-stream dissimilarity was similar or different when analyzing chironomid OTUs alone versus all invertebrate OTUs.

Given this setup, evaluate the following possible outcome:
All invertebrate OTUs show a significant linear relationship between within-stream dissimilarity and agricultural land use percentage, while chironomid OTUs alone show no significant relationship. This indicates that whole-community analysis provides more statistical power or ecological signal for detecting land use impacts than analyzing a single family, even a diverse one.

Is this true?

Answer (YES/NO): NO